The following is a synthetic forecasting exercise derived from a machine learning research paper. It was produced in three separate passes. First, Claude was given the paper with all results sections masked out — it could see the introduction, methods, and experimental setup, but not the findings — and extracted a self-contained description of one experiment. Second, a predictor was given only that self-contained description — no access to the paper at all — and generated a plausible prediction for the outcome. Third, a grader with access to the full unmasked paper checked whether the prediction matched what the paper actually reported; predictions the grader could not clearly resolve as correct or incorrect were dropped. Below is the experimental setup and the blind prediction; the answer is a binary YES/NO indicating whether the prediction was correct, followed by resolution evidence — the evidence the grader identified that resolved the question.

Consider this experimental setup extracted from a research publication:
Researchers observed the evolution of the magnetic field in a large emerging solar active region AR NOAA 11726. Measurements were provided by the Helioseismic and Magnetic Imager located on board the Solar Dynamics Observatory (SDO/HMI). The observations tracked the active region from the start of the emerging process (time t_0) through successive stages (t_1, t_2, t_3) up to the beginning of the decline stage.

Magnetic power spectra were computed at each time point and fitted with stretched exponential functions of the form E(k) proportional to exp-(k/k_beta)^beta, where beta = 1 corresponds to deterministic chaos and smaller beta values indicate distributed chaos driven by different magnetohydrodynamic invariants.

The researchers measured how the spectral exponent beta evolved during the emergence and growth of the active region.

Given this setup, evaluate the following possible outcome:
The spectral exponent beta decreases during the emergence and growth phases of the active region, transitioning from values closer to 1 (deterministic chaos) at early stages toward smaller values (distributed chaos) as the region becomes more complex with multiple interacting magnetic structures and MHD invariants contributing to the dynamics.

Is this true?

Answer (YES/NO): YES